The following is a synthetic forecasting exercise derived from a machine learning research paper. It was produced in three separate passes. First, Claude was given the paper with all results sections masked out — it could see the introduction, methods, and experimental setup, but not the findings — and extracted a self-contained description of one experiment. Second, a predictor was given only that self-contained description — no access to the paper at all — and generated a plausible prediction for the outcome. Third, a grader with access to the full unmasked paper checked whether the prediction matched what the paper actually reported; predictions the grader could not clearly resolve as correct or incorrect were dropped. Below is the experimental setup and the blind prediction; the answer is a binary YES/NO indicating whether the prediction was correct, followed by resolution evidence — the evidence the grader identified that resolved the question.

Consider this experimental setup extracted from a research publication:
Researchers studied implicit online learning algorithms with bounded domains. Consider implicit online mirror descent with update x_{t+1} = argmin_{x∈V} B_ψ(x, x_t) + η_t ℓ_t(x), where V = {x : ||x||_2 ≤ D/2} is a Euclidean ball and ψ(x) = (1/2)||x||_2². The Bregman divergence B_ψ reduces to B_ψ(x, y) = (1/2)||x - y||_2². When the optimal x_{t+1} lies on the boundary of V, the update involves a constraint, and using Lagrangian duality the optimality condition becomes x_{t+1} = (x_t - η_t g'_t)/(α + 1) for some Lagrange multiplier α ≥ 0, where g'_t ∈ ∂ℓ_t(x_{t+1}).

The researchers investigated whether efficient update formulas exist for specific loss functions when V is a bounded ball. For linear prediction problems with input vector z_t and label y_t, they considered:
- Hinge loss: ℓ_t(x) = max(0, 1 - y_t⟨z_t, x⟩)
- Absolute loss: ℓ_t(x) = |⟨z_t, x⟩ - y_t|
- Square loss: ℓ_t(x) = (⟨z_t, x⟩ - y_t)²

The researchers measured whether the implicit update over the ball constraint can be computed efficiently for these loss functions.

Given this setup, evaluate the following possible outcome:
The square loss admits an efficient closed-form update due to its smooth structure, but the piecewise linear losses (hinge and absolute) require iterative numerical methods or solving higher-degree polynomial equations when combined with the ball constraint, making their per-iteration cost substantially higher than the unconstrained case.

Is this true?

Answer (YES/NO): NO